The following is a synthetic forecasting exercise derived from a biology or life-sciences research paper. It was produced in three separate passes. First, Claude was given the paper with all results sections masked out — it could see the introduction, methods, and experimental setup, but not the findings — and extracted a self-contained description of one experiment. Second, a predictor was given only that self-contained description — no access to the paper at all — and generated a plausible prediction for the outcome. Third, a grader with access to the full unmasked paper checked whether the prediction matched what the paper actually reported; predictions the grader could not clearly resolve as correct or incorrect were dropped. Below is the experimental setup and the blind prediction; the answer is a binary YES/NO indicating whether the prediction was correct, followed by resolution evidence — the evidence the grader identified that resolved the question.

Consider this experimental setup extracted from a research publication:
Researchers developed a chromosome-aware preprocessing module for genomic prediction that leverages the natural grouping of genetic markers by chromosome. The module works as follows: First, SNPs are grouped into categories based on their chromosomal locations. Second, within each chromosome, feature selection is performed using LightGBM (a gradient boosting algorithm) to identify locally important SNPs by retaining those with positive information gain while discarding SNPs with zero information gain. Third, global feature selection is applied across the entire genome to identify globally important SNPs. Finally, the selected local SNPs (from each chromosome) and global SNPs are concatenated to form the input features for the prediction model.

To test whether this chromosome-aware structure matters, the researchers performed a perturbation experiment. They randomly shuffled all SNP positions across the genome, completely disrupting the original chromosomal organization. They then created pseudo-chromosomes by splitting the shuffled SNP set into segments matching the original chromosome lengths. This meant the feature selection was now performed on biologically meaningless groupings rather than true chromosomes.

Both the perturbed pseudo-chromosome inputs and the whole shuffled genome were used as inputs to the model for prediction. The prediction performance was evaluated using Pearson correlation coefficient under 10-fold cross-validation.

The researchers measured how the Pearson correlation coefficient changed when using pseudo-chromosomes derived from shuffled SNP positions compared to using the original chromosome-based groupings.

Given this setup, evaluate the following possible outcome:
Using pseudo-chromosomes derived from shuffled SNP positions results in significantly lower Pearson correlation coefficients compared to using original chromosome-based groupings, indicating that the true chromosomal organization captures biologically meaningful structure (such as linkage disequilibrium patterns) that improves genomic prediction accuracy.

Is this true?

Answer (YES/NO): YES